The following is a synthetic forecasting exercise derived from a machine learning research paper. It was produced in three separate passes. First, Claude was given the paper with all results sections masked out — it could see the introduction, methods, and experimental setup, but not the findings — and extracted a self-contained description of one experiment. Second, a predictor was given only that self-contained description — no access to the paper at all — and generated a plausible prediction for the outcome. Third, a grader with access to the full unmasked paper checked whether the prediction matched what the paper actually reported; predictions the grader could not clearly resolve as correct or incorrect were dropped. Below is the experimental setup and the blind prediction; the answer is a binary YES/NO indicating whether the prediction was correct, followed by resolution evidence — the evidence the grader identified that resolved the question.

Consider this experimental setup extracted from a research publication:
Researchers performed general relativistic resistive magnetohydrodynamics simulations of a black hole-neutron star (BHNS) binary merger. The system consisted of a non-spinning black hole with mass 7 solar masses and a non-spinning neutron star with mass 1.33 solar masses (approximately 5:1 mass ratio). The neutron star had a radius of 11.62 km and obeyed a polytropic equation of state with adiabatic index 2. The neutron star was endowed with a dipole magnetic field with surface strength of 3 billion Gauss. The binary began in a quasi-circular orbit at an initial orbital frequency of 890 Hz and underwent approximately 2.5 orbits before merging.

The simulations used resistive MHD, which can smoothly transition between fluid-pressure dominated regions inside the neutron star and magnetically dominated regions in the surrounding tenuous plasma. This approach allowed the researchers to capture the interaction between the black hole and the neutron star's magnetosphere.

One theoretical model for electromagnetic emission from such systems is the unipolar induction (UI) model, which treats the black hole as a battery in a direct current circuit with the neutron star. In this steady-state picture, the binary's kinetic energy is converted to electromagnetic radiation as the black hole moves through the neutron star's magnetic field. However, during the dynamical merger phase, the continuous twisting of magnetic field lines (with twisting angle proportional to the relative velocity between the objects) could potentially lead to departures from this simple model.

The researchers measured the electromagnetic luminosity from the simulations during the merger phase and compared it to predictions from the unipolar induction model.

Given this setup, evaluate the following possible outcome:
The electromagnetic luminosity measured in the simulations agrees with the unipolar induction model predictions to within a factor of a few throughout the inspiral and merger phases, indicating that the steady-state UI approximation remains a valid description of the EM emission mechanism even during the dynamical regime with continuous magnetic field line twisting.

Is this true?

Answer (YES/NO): NO